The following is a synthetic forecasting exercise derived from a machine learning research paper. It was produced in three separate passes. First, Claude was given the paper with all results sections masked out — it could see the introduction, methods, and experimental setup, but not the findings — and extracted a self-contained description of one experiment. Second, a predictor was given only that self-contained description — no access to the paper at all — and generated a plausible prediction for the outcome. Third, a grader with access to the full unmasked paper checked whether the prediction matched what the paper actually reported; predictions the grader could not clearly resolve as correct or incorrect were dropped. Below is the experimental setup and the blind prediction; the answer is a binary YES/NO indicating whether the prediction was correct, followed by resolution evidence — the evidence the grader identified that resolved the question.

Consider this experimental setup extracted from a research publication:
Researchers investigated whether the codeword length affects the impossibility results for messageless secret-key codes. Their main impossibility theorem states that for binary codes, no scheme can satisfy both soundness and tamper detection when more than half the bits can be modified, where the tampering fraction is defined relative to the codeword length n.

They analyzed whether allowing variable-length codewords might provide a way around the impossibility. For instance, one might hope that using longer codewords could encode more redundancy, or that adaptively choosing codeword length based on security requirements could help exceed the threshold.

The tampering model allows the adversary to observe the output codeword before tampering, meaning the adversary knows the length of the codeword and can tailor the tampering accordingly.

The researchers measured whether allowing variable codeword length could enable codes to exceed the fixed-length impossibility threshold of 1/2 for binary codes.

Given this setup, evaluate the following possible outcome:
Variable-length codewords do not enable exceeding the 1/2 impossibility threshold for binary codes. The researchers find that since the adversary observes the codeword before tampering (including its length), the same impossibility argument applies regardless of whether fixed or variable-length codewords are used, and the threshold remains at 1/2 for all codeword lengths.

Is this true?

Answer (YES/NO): YES